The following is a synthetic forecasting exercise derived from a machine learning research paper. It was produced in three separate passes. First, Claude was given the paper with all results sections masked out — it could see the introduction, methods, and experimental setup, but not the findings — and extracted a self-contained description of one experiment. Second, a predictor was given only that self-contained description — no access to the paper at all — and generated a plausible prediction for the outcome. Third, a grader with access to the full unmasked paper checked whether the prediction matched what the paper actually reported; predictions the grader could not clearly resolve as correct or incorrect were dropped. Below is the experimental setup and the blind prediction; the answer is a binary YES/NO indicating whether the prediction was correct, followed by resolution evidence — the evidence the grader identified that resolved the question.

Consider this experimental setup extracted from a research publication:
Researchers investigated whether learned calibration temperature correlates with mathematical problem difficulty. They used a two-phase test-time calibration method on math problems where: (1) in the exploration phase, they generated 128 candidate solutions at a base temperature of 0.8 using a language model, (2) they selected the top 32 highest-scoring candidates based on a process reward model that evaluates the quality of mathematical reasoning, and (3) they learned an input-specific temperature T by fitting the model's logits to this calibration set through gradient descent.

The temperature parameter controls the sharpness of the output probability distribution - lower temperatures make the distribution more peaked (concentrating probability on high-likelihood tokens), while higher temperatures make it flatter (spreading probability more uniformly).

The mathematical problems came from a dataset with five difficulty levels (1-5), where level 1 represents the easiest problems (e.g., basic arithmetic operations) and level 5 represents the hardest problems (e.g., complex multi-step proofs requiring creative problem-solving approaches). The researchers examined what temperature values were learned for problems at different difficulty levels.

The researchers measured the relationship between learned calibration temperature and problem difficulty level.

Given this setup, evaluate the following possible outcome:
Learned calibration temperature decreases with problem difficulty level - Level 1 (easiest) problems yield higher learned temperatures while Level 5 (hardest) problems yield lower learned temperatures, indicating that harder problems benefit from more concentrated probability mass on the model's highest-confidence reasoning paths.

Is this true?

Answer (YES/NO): NO